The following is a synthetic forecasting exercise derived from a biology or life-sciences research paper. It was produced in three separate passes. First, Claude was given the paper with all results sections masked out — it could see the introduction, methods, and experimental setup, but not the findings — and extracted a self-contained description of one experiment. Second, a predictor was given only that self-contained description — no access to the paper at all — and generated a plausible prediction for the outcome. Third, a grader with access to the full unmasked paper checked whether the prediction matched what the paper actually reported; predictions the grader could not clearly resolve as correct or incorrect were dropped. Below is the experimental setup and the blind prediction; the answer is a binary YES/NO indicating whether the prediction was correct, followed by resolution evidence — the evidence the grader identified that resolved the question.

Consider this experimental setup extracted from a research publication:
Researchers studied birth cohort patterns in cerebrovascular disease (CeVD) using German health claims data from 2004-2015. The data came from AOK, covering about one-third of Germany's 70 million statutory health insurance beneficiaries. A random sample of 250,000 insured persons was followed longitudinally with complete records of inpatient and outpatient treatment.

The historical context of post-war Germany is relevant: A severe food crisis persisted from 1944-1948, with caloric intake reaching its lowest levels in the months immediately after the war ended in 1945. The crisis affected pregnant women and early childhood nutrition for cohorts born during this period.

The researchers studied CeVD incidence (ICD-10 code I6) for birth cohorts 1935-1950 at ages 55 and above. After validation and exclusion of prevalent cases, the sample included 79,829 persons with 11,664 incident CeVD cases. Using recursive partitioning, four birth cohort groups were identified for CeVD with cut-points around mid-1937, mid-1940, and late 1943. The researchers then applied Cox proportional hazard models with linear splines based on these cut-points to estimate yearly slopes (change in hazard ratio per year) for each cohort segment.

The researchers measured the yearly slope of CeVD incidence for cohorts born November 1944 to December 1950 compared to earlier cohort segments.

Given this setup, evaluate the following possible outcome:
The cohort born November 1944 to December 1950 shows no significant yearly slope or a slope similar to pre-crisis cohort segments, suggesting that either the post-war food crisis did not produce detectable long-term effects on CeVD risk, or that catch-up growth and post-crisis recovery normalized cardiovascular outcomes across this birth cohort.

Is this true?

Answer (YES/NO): NO